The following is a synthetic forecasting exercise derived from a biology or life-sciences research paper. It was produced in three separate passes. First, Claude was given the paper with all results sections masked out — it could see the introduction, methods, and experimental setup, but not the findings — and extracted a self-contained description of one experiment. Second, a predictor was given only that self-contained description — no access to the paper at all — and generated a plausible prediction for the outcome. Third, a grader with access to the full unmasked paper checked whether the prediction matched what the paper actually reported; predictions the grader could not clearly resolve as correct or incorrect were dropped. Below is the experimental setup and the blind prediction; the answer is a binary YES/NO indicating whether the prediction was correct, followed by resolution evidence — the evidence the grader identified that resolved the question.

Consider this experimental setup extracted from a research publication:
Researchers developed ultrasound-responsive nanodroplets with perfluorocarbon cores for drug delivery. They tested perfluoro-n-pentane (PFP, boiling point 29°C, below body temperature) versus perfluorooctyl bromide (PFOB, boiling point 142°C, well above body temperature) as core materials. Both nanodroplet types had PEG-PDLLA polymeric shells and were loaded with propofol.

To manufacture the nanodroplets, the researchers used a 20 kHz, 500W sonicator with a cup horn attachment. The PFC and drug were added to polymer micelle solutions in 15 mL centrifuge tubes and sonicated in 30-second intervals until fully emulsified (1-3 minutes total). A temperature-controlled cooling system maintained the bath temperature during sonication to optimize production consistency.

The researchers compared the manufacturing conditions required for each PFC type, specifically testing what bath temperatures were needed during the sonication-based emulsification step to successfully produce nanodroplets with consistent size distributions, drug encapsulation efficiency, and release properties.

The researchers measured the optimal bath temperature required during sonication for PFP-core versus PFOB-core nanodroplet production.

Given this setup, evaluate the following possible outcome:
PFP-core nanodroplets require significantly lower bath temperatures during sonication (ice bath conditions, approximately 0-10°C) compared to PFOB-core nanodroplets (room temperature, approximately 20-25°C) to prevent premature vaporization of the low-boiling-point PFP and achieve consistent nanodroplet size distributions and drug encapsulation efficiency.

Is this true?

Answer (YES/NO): NO